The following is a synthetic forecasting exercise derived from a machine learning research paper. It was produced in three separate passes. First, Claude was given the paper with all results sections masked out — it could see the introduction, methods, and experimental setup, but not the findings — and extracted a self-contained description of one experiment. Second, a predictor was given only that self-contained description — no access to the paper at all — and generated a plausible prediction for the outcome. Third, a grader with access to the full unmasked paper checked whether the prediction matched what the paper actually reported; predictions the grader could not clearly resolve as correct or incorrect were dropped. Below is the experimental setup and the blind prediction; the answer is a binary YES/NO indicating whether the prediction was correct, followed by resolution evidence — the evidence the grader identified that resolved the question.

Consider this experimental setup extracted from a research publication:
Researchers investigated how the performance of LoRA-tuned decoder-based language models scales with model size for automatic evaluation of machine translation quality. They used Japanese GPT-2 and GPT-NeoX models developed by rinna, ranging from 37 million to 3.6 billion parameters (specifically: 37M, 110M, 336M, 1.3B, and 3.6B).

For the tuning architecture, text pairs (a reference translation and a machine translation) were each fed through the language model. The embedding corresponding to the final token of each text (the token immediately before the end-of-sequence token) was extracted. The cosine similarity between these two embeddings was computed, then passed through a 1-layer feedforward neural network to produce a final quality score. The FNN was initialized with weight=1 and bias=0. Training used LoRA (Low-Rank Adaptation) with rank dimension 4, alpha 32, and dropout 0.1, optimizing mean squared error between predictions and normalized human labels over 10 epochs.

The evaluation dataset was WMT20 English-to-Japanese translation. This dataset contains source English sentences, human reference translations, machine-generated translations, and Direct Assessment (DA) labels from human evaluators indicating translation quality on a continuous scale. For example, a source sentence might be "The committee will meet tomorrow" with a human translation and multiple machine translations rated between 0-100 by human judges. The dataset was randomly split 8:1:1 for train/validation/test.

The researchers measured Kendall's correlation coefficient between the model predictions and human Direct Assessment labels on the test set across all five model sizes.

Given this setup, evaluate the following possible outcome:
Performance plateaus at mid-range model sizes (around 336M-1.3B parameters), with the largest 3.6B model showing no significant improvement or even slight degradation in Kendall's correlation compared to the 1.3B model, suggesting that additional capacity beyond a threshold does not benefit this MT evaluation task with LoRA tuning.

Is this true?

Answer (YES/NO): NO